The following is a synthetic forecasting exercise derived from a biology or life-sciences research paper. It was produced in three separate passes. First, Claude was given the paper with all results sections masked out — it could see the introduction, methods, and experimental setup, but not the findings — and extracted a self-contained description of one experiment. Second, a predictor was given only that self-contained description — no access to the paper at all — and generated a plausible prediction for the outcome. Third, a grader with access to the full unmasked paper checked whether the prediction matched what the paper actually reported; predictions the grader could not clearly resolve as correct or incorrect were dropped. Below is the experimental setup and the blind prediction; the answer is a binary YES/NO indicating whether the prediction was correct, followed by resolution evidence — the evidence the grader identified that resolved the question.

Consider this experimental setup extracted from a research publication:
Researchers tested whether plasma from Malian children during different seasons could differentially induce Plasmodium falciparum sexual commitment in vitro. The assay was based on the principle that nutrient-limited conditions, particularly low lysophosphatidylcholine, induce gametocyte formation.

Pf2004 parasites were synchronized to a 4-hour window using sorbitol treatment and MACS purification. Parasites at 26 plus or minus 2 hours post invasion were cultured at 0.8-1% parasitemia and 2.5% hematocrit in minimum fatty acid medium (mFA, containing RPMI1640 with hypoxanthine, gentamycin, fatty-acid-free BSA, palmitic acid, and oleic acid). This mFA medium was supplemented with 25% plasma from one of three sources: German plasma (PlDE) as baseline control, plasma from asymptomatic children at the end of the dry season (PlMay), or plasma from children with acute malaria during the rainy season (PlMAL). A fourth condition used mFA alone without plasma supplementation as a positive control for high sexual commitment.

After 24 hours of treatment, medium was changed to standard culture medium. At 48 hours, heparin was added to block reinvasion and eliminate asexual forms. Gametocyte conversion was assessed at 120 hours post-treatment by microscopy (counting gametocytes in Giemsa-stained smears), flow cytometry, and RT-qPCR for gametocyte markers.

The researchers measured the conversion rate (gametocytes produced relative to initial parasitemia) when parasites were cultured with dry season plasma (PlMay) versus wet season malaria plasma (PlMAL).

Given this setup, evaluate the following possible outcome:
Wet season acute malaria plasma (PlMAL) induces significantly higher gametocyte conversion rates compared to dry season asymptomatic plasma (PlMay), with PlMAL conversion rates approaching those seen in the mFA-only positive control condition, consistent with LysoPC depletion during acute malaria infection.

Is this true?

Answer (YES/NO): NO